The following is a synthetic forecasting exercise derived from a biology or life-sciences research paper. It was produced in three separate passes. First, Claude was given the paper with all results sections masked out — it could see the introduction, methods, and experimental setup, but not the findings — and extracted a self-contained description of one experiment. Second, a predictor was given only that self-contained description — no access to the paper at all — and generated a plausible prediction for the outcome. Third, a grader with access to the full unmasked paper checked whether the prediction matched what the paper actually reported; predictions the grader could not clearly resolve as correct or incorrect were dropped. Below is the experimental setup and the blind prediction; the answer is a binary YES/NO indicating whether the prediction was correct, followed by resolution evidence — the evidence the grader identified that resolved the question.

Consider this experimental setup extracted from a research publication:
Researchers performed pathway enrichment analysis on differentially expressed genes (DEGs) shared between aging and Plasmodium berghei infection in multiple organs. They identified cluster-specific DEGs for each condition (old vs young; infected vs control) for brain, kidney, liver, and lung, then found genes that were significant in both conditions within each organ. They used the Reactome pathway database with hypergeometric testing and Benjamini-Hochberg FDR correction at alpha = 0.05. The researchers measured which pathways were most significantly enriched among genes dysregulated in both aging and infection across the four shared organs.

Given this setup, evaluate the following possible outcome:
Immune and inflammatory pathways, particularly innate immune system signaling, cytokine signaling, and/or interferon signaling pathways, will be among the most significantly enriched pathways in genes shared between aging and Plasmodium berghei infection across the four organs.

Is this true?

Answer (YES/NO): YES